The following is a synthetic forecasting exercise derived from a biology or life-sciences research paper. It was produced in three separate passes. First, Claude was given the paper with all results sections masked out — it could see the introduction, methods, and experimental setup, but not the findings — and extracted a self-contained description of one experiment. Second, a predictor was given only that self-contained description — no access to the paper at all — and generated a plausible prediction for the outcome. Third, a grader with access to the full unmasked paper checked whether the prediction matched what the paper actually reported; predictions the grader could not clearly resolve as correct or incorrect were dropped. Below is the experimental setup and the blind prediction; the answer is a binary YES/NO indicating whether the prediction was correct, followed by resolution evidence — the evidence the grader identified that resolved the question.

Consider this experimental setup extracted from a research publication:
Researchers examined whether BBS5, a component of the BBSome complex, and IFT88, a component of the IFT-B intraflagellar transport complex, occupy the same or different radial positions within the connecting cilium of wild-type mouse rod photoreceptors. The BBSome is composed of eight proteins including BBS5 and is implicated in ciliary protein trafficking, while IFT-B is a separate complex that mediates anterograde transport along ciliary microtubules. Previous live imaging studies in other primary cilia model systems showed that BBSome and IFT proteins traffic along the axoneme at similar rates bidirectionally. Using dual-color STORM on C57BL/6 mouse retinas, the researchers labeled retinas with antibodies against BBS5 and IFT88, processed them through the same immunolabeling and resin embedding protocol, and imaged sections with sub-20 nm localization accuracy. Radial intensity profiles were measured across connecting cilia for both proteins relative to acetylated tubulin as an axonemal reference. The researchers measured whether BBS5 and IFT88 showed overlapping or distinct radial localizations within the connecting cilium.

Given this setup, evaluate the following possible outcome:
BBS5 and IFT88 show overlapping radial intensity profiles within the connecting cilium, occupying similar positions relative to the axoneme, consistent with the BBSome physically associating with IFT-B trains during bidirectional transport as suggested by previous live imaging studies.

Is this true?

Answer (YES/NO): NO